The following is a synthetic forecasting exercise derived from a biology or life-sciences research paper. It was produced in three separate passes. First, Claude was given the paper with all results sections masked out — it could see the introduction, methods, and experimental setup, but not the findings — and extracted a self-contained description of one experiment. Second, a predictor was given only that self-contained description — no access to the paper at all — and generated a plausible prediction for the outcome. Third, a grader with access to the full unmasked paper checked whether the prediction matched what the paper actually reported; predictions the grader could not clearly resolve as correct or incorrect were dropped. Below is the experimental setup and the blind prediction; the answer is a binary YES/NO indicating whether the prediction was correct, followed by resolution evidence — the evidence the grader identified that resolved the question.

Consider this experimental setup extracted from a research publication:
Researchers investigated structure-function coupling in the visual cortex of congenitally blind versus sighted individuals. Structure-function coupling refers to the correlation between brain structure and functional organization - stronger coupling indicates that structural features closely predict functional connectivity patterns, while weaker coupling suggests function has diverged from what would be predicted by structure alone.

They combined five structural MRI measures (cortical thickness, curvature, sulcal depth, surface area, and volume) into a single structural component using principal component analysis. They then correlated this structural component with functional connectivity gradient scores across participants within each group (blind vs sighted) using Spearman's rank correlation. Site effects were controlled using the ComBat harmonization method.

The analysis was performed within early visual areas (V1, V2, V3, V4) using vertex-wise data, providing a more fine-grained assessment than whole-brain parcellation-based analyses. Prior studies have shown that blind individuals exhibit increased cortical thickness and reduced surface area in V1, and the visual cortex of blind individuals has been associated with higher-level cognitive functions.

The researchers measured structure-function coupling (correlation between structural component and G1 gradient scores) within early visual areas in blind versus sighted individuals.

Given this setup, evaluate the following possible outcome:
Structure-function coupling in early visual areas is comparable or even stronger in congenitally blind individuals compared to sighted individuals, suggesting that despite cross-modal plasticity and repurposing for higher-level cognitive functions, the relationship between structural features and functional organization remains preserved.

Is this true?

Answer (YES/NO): NO